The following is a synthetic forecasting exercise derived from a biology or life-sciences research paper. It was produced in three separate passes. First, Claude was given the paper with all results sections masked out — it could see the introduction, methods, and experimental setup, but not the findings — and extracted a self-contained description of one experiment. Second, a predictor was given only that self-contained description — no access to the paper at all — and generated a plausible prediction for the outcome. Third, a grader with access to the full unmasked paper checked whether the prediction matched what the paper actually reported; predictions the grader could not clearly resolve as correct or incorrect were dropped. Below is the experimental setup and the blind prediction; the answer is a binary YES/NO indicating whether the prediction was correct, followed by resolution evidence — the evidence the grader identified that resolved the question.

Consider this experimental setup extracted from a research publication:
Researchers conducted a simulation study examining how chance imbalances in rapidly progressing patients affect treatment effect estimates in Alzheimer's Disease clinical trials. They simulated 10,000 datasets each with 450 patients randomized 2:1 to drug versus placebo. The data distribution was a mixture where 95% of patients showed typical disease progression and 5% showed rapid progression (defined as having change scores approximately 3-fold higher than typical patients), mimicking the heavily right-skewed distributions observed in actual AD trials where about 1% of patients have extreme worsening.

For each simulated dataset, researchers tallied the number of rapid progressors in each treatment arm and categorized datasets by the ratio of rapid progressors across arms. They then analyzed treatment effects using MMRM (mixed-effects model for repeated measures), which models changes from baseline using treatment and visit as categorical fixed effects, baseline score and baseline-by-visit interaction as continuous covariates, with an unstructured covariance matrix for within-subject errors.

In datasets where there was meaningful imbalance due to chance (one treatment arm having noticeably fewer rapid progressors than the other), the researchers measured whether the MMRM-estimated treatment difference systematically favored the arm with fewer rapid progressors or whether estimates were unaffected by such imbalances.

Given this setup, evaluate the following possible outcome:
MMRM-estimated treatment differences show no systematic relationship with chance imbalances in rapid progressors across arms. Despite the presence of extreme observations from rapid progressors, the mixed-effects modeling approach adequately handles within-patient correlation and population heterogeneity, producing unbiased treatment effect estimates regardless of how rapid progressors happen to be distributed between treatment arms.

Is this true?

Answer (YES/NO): NO